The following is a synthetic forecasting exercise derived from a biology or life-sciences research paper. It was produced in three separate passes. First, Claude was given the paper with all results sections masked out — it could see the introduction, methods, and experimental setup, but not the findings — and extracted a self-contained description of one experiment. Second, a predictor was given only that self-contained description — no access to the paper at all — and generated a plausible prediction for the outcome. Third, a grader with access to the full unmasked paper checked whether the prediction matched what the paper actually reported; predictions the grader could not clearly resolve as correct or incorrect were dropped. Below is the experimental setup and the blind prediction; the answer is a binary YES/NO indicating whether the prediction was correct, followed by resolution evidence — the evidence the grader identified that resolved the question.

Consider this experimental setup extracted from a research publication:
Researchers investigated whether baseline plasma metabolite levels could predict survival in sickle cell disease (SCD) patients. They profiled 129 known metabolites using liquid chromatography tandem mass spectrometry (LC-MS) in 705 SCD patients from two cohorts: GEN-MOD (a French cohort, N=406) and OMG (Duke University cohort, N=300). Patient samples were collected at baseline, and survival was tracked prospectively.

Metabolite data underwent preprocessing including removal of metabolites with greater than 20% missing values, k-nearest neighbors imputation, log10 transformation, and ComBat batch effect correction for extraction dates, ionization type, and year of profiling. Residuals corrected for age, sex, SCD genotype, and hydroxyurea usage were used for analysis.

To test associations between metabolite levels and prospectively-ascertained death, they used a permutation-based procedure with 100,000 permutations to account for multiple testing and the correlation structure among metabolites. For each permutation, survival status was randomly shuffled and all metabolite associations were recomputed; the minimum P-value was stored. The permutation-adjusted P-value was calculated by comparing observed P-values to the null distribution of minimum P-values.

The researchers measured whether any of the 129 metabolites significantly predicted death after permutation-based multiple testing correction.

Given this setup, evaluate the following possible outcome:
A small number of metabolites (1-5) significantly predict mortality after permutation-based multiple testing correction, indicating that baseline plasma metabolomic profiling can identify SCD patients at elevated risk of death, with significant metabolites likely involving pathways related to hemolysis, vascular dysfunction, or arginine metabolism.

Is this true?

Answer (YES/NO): NO